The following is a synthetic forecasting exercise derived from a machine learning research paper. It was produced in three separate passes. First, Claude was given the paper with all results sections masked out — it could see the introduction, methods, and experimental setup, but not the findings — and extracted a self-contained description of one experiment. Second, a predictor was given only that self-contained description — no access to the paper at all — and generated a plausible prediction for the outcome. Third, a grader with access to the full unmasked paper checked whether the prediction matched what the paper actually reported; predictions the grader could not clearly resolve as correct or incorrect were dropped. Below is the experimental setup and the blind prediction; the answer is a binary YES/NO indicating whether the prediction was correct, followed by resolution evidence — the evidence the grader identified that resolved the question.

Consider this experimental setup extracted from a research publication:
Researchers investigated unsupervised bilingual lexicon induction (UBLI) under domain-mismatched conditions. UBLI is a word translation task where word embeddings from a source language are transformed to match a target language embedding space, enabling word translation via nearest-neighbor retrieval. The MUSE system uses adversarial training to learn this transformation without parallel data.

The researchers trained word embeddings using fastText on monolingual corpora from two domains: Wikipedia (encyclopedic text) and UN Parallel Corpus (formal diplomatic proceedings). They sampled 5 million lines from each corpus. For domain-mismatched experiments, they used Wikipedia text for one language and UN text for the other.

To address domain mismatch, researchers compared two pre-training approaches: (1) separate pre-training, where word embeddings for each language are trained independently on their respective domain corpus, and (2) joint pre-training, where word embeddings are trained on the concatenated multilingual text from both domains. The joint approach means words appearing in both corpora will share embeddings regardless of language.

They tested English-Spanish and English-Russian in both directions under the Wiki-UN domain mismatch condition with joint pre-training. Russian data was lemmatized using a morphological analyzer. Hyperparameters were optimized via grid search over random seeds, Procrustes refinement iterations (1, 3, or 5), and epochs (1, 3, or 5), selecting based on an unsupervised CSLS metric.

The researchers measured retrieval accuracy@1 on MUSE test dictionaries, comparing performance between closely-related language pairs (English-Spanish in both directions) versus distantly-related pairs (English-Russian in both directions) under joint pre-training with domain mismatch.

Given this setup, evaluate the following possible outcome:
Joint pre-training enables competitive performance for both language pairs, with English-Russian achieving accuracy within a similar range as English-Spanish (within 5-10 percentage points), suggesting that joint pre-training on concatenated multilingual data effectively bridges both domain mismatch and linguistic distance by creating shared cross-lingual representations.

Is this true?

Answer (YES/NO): NO